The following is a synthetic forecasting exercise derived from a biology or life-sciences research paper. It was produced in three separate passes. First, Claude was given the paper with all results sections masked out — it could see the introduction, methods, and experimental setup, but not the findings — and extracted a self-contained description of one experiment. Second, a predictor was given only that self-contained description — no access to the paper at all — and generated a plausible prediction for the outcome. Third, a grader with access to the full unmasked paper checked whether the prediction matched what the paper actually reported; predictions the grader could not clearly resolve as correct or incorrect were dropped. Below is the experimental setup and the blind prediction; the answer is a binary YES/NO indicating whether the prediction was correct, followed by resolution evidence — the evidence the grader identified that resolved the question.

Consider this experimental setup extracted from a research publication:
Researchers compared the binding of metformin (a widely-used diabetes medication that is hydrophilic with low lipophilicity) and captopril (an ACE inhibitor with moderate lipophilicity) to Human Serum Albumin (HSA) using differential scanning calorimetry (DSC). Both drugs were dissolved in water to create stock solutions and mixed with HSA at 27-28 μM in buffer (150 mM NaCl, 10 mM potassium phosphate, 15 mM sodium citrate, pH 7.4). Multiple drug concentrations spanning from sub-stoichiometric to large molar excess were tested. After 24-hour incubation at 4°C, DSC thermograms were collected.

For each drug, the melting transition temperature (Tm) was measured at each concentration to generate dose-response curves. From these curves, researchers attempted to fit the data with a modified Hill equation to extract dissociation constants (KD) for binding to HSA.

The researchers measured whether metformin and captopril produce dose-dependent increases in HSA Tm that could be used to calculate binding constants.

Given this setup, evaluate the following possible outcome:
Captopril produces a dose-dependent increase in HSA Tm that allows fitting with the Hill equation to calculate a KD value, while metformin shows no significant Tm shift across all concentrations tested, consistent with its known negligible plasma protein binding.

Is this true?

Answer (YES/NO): NO